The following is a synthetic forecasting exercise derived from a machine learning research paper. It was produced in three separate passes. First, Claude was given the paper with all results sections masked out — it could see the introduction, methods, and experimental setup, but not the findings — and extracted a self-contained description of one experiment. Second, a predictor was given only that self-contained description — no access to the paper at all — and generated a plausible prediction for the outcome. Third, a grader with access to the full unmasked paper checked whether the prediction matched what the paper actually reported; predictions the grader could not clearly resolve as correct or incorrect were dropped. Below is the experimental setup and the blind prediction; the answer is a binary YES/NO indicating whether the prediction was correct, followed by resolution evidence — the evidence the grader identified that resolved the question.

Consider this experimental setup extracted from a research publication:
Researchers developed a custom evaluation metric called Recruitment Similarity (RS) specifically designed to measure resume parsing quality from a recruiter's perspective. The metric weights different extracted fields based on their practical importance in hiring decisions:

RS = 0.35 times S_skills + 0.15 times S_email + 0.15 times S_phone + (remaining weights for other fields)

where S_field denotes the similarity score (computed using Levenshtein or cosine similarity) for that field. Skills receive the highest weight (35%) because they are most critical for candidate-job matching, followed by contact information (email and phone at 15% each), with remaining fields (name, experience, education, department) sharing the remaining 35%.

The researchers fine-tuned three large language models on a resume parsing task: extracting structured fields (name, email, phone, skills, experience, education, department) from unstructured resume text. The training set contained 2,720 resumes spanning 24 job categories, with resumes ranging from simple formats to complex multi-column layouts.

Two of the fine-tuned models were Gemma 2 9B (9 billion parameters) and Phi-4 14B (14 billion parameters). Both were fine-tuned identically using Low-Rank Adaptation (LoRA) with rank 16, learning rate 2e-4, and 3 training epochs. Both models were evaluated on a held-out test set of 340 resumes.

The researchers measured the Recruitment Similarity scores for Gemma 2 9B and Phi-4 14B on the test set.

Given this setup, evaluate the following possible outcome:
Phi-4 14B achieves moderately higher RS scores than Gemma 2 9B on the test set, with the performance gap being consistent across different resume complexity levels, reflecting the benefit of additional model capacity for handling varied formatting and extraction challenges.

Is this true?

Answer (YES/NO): NO